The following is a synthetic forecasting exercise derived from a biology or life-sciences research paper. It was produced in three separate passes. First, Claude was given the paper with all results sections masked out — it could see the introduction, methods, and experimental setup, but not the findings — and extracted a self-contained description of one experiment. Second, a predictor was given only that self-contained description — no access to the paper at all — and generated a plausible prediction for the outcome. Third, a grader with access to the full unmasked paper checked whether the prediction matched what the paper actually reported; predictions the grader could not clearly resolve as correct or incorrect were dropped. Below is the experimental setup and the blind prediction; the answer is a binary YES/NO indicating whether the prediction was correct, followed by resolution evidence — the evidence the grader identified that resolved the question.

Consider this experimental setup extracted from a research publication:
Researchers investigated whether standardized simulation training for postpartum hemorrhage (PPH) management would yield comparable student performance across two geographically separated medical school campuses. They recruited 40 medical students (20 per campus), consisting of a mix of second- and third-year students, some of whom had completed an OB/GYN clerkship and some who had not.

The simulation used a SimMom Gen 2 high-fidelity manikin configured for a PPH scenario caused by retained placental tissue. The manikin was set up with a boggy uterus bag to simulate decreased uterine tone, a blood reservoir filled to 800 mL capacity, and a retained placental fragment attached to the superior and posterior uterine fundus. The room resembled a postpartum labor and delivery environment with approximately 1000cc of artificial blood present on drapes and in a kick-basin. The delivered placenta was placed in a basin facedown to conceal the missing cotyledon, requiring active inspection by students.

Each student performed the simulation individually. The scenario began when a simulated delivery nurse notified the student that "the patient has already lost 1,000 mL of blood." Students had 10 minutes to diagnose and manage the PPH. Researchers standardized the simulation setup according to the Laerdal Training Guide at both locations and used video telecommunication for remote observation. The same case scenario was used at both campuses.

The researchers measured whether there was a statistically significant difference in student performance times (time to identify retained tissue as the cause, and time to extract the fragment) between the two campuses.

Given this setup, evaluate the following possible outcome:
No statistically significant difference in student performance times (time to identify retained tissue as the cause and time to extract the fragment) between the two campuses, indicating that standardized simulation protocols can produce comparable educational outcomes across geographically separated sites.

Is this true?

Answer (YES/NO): NO